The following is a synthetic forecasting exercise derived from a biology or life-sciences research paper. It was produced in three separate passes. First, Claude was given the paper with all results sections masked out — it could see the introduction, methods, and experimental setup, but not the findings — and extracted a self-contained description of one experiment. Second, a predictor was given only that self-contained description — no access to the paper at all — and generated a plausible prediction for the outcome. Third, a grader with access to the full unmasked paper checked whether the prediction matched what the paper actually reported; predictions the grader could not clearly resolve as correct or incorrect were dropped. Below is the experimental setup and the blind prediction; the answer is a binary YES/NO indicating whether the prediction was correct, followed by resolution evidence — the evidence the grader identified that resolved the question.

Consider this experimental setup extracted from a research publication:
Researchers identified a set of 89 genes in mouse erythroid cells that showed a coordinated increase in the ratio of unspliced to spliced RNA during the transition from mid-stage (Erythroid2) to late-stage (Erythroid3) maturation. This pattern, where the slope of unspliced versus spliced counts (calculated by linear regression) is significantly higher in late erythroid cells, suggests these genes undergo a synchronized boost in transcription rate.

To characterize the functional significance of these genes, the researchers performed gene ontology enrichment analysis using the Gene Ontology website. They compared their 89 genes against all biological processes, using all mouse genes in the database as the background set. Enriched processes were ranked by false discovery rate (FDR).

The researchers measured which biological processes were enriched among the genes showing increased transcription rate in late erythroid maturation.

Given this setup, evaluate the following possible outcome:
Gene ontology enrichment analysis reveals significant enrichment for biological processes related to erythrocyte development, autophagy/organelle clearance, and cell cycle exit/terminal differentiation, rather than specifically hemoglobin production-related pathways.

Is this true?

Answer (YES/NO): NO